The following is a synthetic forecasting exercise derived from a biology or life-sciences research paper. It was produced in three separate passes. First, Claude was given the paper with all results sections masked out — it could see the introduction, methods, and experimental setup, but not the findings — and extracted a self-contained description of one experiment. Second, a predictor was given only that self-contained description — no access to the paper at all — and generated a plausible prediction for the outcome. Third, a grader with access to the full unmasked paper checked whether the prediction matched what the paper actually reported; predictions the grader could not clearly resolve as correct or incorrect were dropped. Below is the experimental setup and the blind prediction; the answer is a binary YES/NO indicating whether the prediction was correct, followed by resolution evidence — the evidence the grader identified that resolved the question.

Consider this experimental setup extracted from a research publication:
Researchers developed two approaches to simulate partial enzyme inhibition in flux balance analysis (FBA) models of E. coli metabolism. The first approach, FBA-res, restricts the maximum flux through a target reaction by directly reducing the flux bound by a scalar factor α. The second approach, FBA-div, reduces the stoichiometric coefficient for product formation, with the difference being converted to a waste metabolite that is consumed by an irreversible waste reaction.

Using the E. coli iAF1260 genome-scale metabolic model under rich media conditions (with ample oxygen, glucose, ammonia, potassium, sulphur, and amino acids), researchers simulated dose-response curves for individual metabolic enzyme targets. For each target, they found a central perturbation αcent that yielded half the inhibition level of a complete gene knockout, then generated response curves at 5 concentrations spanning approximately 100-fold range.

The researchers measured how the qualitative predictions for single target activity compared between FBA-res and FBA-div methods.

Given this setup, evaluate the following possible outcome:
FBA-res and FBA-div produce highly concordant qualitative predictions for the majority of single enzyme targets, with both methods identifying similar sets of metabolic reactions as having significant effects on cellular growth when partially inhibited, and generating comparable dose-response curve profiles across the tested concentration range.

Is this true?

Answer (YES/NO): YES